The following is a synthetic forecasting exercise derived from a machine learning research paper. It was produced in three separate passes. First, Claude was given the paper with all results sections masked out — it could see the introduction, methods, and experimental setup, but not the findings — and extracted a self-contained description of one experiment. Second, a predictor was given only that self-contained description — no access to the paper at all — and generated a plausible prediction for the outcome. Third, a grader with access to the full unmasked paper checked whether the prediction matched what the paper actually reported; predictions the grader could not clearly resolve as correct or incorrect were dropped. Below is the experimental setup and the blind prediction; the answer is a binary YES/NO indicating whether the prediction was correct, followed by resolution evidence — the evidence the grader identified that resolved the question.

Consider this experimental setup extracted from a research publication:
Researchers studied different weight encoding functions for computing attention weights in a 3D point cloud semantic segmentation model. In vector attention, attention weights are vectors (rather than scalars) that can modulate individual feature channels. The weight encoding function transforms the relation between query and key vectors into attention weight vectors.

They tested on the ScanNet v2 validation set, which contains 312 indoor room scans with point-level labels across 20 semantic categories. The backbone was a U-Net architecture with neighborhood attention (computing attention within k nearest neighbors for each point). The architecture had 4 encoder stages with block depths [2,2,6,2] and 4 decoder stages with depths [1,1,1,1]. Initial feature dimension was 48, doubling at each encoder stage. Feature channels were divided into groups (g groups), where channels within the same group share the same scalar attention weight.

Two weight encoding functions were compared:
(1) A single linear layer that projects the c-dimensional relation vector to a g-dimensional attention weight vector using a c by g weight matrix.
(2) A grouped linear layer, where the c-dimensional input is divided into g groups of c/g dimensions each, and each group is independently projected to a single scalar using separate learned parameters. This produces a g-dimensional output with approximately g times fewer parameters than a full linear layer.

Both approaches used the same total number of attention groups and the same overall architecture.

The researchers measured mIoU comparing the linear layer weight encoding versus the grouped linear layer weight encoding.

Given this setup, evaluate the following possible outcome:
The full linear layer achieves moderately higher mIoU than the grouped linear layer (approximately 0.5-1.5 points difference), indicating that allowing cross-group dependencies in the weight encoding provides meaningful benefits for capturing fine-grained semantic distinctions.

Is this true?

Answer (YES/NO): NO